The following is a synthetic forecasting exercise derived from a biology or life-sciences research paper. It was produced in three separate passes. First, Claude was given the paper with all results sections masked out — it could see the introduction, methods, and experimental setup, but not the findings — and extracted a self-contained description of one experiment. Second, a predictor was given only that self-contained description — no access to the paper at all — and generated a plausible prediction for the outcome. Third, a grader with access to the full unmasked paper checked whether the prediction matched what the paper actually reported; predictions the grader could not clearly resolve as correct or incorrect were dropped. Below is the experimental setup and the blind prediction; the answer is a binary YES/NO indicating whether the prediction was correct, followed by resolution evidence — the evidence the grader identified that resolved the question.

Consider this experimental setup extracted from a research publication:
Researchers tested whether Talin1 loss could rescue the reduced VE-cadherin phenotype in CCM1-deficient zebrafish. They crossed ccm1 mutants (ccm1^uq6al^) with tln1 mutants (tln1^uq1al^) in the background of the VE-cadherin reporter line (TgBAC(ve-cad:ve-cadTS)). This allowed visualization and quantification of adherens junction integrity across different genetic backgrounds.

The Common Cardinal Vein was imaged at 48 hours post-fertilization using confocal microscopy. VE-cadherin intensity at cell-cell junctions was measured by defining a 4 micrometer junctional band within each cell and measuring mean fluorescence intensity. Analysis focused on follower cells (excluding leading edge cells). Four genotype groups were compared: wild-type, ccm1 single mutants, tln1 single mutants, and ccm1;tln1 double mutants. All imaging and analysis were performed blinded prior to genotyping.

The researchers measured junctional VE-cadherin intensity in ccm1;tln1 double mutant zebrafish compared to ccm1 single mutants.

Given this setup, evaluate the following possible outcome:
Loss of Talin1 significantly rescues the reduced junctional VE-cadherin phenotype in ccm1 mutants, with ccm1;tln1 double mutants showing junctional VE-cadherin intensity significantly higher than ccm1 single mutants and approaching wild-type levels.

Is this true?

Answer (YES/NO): NO